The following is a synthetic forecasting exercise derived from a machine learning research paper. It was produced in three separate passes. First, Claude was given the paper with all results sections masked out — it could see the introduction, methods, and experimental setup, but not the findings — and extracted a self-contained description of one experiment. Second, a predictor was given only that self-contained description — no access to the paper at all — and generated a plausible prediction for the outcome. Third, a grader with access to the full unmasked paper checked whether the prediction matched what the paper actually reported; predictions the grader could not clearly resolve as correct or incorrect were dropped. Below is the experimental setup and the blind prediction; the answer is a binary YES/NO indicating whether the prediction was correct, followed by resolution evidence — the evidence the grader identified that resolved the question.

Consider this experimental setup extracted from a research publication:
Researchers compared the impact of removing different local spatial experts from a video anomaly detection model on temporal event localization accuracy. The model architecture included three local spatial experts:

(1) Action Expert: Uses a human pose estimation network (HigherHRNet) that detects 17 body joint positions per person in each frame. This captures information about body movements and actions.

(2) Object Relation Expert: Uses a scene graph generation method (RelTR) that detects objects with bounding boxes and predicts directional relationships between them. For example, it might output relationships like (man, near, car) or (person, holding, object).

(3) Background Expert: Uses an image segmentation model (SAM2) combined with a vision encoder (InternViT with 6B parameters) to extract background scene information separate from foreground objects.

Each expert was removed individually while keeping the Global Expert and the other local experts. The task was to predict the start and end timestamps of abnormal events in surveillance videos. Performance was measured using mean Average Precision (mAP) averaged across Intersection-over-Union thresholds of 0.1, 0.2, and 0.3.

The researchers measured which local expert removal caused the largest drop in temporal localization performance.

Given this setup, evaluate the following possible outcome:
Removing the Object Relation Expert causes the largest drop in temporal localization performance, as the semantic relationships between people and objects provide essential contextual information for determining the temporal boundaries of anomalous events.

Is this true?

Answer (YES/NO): NO